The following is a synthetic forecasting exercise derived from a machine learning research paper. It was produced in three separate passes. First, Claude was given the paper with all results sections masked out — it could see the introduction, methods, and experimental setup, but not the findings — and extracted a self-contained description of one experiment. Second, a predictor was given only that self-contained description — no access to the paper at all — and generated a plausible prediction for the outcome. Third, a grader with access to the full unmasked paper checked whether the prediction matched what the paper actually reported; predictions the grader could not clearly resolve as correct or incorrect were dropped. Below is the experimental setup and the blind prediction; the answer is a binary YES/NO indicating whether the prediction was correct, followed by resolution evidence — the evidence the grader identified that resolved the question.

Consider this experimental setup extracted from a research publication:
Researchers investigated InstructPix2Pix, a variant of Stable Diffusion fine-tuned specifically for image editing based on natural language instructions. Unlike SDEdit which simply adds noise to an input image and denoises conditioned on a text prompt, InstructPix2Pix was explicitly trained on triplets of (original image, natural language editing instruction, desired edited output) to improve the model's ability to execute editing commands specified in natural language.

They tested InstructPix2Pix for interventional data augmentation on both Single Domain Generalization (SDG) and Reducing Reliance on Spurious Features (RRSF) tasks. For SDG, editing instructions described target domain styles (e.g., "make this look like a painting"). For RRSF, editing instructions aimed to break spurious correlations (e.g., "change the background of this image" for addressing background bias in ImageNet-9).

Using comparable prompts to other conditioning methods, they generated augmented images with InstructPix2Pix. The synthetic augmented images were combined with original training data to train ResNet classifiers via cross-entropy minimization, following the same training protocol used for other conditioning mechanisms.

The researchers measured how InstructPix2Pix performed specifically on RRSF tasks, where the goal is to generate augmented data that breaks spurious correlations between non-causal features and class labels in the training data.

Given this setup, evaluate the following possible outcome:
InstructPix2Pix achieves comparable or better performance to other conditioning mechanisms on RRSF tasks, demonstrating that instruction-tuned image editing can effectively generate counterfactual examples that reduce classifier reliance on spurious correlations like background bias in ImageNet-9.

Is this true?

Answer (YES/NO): NO